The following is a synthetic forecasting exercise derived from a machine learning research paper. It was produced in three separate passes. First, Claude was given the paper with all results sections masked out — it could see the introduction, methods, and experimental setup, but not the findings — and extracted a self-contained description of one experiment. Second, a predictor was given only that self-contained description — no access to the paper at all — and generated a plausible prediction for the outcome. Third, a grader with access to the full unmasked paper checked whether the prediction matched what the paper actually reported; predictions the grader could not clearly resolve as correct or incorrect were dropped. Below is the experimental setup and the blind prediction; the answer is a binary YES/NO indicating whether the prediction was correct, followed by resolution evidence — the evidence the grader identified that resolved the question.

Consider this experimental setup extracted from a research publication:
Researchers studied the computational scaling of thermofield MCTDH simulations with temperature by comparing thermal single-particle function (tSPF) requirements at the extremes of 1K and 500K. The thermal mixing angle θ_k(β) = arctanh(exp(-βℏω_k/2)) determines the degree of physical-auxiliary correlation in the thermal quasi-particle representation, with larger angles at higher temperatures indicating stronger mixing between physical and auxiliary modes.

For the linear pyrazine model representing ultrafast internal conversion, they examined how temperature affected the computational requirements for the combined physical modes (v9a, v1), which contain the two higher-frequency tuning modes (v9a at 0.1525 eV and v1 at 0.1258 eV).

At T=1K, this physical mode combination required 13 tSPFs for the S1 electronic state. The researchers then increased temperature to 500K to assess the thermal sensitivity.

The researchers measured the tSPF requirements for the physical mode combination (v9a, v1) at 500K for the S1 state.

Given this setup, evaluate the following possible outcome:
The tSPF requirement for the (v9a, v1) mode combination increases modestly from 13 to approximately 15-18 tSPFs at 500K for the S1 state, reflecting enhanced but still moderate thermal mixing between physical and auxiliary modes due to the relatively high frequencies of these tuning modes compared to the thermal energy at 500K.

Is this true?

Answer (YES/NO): NO